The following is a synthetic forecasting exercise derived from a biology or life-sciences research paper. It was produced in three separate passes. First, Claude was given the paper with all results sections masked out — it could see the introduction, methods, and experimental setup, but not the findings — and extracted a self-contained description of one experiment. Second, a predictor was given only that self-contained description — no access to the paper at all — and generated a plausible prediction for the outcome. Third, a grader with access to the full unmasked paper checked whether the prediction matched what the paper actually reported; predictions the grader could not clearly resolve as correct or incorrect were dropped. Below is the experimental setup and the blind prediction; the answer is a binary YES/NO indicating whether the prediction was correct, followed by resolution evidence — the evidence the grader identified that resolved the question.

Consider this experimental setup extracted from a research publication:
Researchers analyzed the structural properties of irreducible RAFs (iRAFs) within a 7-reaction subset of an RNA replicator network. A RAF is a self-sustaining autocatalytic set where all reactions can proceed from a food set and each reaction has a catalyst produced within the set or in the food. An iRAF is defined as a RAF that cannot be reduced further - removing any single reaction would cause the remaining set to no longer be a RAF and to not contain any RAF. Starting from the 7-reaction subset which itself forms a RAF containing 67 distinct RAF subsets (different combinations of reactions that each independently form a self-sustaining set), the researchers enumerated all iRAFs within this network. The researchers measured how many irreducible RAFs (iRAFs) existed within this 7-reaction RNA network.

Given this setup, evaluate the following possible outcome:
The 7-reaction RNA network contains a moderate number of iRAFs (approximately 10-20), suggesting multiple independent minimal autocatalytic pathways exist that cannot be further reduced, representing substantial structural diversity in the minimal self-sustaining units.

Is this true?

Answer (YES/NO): NO